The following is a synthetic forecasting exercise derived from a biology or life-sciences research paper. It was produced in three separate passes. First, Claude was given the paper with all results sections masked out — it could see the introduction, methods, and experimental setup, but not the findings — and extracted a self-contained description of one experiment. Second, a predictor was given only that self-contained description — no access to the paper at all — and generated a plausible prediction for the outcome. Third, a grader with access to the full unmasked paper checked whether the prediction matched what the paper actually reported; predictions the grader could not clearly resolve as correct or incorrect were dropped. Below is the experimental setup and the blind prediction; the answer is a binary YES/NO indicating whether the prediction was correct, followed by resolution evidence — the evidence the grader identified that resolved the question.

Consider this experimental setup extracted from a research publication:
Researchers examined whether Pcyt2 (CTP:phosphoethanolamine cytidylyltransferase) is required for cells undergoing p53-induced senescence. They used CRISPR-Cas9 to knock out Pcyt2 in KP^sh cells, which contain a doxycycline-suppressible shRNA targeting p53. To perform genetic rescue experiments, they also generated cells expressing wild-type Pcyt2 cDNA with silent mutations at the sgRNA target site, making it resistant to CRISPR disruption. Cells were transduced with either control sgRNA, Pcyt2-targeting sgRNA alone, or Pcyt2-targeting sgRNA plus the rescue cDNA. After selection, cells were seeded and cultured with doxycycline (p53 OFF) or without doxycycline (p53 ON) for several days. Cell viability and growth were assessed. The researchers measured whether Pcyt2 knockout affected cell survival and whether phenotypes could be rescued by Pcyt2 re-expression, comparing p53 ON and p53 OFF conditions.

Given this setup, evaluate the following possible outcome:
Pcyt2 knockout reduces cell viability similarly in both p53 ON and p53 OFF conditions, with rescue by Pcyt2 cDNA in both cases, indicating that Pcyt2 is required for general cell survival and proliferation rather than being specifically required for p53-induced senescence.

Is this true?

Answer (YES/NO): NO